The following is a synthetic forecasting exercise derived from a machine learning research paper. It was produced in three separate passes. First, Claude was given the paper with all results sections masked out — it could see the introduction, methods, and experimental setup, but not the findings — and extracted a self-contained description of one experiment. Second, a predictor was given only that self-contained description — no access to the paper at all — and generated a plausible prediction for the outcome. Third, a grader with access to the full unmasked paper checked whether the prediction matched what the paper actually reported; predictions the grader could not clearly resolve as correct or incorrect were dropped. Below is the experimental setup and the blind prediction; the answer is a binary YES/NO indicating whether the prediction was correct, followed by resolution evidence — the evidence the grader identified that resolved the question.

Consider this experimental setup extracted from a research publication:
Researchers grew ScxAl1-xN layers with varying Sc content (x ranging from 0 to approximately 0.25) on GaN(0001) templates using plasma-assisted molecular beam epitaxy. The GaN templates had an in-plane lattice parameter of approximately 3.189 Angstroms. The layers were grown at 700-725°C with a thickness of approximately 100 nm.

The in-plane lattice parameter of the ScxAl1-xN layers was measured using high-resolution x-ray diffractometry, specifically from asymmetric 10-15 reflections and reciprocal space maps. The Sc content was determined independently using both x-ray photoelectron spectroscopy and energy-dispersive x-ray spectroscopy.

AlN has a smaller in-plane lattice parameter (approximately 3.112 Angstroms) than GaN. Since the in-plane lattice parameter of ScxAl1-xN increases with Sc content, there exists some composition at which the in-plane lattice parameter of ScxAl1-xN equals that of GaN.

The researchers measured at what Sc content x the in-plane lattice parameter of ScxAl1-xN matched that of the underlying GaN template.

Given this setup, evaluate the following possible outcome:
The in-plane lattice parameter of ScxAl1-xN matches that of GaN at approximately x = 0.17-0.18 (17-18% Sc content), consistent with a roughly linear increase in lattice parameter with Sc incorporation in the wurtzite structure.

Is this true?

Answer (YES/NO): NO